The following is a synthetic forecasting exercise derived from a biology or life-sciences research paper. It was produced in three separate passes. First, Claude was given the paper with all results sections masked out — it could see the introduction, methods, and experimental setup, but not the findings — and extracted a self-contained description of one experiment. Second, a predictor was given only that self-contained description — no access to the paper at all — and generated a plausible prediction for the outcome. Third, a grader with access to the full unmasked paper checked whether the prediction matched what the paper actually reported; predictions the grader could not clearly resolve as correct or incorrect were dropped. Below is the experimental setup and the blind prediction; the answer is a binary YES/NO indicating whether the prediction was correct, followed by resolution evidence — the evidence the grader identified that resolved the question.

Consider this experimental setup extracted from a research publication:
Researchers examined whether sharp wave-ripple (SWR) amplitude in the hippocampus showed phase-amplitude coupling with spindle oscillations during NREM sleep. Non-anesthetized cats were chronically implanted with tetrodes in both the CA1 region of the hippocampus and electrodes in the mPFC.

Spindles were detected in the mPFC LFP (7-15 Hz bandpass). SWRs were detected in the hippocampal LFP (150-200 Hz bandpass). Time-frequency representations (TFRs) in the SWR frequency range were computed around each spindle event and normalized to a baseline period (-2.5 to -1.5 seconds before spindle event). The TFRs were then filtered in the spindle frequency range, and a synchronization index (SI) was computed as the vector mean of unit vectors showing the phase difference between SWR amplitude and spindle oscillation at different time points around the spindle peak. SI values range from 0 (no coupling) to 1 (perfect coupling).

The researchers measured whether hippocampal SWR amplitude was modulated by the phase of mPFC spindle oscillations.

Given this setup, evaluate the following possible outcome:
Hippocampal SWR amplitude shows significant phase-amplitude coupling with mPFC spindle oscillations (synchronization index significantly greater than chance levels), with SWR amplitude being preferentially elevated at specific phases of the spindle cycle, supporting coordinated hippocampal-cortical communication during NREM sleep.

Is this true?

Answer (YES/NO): NO